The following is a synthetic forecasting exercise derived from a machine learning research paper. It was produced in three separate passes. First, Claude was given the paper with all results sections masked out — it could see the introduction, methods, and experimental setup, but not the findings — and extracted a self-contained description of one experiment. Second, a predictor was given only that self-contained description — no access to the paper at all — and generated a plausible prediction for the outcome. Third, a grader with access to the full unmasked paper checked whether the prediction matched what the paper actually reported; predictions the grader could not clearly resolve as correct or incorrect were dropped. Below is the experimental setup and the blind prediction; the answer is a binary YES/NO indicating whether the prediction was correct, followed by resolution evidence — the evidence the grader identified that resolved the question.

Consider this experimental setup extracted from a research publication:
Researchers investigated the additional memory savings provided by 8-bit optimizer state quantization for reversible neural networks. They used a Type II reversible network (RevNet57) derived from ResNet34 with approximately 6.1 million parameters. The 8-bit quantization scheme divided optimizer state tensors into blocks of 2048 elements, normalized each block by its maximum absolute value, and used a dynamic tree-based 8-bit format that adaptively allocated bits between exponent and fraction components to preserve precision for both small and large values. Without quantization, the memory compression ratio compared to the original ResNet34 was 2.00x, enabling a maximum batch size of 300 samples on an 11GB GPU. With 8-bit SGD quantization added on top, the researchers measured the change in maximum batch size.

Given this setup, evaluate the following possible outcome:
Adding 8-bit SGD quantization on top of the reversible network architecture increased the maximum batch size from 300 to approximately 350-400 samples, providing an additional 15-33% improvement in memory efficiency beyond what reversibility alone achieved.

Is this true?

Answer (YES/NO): NO